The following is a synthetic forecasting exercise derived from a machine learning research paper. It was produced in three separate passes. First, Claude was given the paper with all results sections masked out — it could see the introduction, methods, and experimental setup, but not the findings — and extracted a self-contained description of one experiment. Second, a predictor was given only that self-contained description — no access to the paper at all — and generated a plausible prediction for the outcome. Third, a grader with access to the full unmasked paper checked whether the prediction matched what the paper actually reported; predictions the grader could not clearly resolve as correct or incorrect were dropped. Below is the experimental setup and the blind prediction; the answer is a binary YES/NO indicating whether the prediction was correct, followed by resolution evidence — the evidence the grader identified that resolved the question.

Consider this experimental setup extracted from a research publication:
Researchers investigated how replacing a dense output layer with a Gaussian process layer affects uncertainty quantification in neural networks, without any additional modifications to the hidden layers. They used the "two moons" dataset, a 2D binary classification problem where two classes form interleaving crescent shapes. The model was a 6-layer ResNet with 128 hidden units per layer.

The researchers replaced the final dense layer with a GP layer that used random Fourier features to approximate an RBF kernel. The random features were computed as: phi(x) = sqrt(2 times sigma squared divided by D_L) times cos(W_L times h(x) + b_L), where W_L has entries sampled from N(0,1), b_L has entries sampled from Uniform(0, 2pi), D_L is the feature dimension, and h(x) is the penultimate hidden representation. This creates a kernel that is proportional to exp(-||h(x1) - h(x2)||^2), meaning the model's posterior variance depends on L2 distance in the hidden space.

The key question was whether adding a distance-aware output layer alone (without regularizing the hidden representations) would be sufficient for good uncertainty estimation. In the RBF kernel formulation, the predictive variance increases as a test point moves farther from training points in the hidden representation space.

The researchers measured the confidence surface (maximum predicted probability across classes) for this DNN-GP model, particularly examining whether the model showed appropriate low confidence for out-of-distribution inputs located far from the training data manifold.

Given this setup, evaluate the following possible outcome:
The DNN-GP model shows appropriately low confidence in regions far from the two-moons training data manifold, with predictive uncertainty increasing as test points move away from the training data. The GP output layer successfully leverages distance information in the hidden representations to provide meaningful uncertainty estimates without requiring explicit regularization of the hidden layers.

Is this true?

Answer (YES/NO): NO